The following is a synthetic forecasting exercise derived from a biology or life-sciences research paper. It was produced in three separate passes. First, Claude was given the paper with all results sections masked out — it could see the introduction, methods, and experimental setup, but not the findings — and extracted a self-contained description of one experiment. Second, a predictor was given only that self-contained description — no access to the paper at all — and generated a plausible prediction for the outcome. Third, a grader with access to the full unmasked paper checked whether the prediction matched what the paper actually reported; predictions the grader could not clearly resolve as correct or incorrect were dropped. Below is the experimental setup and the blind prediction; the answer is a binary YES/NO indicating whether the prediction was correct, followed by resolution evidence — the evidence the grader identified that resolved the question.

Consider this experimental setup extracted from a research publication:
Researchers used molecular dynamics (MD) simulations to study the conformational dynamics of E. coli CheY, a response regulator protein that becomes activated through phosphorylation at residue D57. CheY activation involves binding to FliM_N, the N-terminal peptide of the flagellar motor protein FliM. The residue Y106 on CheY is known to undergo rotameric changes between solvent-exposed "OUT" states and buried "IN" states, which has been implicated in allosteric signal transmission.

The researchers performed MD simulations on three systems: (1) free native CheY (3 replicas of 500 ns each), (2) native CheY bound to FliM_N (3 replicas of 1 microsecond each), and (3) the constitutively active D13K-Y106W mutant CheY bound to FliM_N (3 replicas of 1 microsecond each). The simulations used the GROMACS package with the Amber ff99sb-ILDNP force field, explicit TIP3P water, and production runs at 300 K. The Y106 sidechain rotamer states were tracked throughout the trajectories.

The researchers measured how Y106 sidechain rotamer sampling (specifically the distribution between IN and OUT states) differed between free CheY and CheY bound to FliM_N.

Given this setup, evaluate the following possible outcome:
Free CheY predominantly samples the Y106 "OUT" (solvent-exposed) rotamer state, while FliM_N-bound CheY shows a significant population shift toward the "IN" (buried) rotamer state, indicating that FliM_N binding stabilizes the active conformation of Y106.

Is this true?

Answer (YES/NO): YES